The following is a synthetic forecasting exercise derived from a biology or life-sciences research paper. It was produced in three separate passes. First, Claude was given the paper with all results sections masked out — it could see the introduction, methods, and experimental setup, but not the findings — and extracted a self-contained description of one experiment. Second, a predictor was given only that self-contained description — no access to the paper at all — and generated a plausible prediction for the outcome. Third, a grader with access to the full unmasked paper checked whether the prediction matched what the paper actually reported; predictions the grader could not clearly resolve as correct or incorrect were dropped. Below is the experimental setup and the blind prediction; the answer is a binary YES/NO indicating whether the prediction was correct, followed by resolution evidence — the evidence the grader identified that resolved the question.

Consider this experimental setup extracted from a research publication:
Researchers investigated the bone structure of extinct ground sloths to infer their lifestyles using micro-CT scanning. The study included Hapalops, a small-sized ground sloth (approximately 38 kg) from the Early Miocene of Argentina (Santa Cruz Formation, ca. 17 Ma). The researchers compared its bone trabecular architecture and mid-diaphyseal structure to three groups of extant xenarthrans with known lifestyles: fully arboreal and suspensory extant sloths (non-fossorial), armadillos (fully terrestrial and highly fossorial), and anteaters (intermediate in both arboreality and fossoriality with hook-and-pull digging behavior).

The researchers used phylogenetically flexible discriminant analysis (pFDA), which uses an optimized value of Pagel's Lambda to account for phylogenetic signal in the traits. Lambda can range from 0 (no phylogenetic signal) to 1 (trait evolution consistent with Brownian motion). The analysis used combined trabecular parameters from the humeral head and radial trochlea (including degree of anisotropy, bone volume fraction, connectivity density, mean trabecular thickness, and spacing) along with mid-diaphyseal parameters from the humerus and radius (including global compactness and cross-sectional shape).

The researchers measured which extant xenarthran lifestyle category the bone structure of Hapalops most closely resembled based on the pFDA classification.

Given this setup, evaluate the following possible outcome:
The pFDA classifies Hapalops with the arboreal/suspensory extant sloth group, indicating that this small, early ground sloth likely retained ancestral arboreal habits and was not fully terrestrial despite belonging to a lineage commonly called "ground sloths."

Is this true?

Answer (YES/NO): YES